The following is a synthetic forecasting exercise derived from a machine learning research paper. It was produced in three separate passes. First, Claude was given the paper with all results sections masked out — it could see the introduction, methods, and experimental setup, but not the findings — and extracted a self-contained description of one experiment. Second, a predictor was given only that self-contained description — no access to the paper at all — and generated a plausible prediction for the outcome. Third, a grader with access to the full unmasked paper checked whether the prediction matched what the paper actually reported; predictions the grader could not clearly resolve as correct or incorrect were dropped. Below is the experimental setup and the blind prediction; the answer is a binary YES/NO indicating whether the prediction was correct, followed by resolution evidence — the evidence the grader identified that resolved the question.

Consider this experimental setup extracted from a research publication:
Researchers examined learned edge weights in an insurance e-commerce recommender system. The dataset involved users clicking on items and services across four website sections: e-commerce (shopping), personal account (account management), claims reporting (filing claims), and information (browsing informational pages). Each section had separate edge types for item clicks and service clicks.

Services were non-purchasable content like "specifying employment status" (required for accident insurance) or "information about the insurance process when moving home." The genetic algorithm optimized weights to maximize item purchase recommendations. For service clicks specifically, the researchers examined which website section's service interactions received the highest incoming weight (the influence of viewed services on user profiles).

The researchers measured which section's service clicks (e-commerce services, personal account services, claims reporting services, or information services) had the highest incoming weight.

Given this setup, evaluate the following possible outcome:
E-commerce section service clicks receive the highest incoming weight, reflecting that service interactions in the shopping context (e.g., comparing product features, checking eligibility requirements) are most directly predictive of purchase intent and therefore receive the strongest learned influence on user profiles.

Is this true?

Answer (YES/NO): NO